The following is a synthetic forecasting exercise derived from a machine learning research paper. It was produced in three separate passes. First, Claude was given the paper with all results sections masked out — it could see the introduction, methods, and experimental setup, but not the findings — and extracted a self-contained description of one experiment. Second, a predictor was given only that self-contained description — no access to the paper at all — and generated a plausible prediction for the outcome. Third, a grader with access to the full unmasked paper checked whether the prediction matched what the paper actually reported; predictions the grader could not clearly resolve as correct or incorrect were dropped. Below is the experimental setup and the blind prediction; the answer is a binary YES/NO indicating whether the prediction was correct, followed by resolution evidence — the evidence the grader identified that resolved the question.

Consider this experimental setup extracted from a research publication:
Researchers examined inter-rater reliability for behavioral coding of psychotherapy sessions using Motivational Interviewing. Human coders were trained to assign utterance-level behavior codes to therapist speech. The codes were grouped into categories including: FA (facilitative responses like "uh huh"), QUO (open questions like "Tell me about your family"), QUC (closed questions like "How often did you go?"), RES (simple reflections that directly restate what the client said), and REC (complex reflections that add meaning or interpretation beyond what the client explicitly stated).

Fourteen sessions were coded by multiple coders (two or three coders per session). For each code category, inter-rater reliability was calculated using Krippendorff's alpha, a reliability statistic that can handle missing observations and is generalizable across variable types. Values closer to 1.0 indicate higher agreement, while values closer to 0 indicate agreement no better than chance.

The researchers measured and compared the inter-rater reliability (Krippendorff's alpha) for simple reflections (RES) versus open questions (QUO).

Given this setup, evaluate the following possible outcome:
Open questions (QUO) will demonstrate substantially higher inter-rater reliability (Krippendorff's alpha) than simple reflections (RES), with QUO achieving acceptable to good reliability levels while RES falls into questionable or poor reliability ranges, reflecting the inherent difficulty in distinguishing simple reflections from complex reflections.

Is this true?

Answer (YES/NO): YES